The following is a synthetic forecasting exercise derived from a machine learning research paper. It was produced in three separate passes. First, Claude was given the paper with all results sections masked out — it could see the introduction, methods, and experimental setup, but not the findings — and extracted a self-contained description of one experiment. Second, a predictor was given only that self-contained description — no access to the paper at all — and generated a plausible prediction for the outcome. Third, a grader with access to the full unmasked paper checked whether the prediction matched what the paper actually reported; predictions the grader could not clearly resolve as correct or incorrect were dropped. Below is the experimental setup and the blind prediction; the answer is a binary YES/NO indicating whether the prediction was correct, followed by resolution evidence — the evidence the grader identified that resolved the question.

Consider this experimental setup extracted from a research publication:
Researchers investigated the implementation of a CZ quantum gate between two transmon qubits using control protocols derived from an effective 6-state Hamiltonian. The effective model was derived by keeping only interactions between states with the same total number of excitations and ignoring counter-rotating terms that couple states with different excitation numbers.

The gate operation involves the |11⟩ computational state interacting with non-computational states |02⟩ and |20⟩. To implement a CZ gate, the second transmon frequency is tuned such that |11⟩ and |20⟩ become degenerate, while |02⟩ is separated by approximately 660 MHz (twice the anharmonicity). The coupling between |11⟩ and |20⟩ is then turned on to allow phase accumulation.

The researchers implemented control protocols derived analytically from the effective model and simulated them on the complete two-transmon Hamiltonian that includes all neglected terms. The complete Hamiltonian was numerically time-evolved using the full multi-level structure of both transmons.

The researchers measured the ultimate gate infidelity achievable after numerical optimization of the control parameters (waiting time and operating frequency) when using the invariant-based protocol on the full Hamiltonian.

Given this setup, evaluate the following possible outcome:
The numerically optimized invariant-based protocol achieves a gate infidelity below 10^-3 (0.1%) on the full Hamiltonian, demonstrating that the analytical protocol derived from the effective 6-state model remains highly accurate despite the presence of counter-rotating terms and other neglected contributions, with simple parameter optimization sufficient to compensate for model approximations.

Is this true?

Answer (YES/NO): YES